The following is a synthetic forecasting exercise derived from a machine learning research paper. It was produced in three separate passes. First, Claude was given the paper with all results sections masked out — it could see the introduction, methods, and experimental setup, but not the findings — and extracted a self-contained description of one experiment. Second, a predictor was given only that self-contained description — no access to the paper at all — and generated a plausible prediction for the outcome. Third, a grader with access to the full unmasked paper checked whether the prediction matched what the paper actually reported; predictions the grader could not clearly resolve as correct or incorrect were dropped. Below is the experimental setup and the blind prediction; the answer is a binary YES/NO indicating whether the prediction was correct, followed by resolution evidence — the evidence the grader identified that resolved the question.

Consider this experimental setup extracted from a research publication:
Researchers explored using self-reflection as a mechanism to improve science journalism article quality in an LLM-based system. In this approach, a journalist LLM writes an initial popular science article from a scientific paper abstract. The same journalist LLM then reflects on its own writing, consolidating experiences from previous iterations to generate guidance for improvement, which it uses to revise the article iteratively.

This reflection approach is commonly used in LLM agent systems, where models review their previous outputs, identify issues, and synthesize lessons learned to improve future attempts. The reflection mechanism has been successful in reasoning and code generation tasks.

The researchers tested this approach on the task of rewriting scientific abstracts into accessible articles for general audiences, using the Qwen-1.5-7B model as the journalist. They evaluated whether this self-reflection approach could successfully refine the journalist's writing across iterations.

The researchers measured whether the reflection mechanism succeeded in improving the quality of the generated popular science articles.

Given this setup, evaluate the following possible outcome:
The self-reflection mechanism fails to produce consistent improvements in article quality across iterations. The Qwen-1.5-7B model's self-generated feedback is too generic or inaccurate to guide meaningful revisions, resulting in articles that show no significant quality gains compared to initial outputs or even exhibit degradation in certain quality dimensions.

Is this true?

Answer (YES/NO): YES